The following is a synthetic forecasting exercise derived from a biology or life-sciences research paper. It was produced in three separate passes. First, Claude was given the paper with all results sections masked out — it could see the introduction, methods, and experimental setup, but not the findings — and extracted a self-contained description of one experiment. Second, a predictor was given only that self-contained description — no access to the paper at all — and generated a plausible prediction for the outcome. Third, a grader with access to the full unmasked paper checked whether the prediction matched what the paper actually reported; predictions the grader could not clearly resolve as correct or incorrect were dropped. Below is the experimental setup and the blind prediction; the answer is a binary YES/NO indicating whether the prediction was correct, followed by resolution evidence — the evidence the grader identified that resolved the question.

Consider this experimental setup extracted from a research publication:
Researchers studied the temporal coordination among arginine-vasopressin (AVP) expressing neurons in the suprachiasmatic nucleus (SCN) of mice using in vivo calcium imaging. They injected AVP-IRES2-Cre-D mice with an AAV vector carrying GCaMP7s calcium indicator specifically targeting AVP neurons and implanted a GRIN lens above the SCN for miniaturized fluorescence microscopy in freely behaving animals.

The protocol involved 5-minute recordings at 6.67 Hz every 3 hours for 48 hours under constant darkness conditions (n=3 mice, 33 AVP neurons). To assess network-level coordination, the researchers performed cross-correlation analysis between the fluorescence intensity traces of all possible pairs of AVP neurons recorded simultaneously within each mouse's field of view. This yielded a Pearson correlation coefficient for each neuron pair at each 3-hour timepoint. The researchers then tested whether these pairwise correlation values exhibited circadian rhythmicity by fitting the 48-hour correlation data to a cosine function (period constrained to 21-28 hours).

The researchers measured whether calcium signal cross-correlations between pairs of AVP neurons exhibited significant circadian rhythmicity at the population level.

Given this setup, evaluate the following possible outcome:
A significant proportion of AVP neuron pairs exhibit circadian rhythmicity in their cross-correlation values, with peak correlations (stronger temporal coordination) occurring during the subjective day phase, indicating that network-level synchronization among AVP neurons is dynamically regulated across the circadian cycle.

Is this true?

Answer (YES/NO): YES